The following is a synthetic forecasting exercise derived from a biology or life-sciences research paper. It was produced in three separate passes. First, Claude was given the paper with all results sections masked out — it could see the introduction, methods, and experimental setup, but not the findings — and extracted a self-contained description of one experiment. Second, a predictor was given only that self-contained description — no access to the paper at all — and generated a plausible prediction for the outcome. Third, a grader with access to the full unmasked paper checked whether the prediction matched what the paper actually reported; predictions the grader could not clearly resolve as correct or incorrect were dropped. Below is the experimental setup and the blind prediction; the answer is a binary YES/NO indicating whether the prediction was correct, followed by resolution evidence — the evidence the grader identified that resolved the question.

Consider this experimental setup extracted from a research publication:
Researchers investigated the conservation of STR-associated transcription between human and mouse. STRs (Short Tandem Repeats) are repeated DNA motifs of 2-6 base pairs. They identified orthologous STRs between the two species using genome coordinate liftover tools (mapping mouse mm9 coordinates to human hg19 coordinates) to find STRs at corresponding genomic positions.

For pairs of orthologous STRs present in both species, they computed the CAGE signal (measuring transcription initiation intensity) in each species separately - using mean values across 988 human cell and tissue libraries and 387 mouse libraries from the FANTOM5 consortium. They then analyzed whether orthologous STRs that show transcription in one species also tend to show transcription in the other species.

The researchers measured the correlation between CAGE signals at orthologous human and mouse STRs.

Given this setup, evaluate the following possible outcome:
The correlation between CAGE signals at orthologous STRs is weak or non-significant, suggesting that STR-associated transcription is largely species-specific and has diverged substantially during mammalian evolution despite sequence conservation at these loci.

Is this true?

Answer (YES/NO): NO